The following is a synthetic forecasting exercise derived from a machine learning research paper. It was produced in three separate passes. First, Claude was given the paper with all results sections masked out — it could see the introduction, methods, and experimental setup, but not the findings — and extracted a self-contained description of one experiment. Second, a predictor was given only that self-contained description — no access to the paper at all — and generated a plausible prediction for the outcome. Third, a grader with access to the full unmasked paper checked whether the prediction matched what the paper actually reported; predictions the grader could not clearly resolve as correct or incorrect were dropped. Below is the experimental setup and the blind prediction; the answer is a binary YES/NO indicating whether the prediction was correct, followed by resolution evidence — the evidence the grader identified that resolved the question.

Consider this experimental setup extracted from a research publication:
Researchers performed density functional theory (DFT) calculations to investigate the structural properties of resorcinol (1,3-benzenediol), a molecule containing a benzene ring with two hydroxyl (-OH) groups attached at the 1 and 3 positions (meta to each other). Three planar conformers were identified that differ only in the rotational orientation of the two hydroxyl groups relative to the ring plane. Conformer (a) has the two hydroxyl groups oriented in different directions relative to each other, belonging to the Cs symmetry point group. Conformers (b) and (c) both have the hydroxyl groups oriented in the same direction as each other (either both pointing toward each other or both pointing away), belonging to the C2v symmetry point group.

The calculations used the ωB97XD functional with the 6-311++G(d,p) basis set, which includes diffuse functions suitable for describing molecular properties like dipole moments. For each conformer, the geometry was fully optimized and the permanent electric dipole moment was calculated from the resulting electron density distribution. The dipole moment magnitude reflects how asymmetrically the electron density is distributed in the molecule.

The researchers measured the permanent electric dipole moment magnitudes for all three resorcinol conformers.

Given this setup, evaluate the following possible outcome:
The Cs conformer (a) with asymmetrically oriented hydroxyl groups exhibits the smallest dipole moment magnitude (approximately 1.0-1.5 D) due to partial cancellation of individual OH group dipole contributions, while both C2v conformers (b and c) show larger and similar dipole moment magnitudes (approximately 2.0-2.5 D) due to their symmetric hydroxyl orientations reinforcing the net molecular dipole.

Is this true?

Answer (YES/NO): YES